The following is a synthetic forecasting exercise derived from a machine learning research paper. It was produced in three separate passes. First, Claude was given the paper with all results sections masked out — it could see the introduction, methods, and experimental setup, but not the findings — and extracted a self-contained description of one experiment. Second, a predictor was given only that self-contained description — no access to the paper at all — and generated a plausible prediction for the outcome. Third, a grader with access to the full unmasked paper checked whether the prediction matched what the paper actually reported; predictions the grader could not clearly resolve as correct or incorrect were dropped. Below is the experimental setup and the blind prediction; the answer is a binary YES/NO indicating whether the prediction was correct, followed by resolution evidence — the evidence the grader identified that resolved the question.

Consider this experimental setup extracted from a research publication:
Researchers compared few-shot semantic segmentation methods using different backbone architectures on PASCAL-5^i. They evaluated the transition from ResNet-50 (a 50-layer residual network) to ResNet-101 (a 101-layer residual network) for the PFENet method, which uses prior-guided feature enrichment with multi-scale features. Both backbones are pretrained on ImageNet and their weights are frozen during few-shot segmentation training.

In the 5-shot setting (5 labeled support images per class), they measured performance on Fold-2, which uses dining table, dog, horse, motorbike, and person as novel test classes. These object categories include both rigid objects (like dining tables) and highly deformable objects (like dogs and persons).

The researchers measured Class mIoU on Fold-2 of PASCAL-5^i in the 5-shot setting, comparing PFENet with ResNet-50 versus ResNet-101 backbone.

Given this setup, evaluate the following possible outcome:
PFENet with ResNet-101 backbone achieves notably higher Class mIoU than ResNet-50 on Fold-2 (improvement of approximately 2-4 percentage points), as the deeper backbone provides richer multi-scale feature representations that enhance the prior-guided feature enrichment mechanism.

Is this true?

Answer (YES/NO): NO